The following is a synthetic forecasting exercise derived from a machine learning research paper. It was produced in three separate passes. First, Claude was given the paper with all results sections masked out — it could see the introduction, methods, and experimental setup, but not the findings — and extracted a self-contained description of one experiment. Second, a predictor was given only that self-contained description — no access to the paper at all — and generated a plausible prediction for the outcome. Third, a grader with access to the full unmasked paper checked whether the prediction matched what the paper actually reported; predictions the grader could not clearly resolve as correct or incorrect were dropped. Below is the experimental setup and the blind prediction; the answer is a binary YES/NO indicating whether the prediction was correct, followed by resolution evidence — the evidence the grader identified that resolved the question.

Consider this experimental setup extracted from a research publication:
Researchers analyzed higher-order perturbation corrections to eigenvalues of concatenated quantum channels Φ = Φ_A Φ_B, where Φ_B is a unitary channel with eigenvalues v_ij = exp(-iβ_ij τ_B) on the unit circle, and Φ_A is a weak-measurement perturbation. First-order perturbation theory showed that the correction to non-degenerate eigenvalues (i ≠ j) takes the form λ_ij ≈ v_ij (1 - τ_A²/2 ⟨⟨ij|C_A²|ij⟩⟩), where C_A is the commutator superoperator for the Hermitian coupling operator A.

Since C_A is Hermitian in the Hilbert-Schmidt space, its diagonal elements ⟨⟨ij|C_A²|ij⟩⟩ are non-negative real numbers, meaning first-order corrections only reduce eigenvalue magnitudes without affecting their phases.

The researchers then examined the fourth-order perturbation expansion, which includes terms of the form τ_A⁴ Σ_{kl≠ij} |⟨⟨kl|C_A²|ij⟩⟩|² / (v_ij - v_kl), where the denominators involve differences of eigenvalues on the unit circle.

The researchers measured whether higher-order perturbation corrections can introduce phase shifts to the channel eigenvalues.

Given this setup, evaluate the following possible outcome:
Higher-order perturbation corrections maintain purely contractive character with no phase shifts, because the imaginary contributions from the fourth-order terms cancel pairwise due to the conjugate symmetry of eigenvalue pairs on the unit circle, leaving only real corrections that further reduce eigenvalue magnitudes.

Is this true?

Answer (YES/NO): NO